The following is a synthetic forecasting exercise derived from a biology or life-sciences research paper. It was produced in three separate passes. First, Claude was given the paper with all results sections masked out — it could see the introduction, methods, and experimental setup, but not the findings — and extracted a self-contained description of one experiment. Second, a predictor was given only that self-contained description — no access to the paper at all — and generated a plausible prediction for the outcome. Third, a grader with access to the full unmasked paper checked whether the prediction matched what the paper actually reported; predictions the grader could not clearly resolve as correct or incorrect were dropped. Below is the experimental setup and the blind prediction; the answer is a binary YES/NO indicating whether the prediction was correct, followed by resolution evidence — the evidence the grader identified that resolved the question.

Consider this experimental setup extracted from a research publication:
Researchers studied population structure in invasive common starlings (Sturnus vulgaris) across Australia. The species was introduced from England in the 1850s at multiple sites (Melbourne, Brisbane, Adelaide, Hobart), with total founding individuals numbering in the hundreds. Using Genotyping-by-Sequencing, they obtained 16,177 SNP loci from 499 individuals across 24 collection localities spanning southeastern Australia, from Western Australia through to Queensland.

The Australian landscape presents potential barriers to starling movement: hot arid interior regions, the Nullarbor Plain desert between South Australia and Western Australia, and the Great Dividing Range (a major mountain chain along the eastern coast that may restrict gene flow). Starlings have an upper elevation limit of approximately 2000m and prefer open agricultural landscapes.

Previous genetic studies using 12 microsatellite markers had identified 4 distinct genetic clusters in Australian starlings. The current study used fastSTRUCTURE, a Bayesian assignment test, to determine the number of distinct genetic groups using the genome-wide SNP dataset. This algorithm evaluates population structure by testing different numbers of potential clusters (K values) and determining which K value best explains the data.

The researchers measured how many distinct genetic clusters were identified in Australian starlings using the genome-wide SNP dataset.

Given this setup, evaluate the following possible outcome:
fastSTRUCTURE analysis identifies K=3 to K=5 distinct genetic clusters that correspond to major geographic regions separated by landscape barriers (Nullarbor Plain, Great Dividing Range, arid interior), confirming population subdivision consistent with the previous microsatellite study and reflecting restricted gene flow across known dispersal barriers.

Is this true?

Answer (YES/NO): NO